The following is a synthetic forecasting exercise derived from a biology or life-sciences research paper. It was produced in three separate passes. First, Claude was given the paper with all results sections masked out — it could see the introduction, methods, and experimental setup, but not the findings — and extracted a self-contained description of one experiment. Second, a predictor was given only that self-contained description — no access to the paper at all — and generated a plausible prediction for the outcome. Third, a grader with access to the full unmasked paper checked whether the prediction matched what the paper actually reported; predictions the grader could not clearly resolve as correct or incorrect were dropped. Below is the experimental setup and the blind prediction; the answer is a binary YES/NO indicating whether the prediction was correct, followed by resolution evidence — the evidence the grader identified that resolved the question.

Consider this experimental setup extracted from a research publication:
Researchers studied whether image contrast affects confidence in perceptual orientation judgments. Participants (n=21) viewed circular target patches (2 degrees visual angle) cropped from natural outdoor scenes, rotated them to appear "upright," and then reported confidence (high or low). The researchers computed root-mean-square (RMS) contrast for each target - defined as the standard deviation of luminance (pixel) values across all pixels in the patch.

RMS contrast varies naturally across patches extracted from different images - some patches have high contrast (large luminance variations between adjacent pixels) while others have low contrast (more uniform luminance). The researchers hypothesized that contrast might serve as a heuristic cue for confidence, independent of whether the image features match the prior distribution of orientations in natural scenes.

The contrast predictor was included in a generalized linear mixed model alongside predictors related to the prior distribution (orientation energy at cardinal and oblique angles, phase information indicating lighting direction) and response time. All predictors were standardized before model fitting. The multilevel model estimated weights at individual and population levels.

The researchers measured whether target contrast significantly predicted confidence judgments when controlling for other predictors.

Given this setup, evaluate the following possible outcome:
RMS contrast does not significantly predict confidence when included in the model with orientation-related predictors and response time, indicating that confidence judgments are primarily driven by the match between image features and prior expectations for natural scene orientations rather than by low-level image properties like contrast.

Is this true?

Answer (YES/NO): NO